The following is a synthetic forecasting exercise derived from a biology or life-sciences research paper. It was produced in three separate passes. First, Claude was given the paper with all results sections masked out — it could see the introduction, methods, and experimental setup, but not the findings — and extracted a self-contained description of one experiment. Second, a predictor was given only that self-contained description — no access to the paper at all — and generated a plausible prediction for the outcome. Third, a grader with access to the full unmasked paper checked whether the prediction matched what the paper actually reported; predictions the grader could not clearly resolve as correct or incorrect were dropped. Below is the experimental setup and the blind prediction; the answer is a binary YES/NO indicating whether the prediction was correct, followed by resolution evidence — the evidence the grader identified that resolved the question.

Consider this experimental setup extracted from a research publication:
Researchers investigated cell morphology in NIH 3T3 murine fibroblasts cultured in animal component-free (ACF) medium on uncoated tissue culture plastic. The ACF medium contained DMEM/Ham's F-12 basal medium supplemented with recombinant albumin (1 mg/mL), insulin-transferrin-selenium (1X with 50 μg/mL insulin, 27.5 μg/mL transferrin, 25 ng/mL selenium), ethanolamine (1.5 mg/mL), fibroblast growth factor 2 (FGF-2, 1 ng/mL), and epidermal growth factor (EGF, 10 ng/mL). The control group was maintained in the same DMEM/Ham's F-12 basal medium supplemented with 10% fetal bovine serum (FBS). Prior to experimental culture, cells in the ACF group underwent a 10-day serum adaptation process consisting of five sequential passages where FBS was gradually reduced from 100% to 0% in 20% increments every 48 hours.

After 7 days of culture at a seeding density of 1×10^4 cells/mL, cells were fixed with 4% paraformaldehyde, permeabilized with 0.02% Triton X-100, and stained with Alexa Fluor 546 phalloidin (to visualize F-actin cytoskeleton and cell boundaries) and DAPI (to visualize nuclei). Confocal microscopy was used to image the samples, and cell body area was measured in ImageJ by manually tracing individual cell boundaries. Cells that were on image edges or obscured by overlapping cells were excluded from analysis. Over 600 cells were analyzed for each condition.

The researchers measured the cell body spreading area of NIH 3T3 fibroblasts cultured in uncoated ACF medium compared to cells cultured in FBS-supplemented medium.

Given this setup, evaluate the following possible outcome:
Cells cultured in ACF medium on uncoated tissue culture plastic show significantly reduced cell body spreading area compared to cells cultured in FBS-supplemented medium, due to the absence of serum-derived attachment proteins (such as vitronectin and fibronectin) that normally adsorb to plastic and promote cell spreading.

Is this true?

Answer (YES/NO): YES